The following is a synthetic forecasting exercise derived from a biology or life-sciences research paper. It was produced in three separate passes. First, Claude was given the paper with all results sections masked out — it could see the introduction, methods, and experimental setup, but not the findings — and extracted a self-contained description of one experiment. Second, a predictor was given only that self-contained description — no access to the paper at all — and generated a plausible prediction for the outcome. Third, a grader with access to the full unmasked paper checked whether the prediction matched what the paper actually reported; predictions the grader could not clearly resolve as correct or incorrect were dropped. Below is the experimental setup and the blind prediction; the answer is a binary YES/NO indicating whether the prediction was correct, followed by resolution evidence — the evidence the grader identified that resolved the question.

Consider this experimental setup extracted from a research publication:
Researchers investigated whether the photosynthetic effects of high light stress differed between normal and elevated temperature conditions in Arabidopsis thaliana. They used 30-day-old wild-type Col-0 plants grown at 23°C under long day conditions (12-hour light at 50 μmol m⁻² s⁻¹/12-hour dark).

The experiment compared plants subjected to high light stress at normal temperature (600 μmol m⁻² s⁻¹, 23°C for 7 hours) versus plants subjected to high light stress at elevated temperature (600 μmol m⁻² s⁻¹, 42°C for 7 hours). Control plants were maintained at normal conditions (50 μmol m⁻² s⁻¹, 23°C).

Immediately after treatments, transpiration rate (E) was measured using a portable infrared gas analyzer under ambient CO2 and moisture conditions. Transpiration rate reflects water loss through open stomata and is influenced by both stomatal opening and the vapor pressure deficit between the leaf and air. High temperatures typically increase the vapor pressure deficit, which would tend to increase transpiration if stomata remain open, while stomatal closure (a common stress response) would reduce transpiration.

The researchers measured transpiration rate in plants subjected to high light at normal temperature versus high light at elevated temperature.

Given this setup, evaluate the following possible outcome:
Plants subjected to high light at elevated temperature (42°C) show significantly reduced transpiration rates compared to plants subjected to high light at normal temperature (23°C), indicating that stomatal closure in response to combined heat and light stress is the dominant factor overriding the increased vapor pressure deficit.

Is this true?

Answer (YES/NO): NO